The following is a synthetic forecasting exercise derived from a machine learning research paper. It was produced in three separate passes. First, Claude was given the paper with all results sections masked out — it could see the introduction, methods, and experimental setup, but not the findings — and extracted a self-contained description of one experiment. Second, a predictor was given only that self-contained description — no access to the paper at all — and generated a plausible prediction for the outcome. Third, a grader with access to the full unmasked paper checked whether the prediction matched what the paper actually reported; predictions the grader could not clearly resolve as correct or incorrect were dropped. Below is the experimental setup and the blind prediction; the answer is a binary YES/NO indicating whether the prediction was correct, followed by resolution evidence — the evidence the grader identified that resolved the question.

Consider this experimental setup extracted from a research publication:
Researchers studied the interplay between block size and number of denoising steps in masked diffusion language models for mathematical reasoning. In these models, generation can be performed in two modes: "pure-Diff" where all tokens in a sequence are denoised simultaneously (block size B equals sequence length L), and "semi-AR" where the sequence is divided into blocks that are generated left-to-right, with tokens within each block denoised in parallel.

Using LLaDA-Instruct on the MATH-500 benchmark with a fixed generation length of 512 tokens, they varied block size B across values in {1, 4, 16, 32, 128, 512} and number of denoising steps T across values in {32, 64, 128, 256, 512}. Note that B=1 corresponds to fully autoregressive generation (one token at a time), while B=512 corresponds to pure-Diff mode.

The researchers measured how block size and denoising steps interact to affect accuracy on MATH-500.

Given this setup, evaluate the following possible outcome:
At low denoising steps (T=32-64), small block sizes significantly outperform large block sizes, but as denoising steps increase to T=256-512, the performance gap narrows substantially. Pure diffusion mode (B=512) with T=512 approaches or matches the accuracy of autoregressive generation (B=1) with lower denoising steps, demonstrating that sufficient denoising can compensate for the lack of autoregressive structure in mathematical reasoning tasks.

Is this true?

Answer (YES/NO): NO